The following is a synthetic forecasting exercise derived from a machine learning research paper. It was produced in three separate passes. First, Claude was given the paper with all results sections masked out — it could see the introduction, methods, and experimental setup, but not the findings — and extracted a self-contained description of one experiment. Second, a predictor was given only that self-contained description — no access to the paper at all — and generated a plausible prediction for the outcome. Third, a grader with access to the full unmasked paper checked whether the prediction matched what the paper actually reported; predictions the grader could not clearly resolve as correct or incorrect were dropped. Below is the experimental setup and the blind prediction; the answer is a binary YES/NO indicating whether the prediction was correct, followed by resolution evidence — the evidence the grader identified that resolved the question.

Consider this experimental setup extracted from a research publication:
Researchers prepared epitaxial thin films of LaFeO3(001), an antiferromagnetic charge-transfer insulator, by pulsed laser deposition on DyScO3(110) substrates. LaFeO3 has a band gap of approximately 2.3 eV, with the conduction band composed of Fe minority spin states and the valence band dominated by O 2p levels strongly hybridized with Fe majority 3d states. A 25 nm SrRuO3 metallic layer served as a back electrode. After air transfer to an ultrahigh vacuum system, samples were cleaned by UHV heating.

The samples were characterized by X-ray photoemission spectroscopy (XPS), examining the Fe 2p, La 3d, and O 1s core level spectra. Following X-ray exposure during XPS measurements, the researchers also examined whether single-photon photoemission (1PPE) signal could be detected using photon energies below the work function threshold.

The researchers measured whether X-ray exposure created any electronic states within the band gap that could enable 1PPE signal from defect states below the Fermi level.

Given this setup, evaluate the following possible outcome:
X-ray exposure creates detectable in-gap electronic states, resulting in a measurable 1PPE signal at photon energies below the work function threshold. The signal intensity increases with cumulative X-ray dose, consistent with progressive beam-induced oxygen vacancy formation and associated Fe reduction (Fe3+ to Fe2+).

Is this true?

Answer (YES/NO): NO